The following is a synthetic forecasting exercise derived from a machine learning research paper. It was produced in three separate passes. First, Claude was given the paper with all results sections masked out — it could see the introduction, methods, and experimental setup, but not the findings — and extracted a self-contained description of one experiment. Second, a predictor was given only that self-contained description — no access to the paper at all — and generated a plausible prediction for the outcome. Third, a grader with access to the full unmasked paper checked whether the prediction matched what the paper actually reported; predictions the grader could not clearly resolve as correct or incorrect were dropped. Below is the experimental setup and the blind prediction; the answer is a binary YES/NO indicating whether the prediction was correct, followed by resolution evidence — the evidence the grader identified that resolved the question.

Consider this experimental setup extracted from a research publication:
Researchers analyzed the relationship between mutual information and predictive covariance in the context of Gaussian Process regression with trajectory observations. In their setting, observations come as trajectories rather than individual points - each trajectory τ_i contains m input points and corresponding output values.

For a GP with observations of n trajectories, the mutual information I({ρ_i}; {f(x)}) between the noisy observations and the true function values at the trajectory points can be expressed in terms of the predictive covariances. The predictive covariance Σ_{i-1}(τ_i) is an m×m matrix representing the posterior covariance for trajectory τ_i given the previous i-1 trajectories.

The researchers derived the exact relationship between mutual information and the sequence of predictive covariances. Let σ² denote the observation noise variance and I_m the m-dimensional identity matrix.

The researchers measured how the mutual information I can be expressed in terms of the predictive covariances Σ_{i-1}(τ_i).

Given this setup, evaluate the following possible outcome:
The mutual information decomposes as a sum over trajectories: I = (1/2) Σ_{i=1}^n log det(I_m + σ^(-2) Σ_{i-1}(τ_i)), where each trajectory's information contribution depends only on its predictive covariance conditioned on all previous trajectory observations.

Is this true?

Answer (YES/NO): YES